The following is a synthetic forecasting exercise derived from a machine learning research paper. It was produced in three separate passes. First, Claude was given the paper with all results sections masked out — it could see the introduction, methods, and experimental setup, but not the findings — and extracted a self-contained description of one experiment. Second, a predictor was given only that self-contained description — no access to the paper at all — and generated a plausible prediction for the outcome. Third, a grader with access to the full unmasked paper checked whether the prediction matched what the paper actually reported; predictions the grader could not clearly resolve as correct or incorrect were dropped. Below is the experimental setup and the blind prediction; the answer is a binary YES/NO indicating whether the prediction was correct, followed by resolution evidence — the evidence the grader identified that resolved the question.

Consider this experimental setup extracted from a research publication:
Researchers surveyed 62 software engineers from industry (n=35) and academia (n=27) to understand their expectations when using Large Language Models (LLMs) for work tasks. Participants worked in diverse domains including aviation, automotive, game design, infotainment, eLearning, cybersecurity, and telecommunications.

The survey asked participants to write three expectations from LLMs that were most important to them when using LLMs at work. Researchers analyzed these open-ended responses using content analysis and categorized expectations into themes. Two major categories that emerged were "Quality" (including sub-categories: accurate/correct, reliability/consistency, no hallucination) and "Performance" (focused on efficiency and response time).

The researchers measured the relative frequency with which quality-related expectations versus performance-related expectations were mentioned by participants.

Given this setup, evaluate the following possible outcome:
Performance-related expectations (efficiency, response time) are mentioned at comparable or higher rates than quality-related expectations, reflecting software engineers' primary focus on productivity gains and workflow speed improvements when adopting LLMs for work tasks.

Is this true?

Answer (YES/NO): NO